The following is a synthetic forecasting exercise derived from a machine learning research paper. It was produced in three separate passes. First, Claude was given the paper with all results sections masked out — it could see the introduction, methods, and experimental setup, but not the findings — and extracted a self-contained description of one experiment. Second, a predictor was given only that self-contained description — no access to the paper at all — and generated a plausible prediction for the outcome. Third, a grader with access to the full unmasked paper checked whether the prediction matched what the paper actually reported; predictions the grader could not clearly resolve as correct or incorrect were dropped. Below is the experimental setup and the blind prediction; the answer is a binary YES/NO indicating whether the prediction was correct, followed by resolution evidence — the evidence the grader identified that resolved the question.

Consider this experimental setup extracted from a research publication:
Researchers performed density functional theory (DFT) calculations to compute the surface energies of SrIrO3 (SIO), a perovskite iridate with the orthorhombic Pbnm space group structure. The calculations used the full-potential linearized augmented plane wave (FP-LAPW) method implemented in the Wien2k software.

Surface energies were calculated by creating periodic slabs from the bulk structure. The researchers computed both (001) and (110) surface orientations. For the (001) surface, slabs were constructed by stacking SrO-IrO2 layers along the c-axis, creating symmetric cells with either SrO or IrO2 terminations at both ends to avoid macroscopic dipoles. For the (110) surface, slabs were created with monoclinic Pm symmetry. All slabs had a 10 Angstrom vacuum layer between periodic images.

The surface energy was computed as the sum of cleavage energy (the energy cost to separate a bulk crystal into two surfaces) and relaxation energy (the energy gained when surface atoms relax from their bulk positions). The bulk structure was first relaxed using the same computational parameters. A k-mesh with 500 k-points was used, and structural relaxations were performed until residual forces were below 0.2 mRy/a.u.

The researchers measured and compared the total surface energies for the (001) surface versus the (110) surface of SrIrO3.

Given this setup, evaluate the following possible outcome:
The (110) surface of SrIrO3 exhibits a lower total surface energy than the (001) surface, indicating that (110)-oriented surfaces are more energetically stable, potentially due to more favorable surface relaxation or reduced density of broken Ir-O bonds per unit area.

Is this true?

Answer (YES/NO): NO